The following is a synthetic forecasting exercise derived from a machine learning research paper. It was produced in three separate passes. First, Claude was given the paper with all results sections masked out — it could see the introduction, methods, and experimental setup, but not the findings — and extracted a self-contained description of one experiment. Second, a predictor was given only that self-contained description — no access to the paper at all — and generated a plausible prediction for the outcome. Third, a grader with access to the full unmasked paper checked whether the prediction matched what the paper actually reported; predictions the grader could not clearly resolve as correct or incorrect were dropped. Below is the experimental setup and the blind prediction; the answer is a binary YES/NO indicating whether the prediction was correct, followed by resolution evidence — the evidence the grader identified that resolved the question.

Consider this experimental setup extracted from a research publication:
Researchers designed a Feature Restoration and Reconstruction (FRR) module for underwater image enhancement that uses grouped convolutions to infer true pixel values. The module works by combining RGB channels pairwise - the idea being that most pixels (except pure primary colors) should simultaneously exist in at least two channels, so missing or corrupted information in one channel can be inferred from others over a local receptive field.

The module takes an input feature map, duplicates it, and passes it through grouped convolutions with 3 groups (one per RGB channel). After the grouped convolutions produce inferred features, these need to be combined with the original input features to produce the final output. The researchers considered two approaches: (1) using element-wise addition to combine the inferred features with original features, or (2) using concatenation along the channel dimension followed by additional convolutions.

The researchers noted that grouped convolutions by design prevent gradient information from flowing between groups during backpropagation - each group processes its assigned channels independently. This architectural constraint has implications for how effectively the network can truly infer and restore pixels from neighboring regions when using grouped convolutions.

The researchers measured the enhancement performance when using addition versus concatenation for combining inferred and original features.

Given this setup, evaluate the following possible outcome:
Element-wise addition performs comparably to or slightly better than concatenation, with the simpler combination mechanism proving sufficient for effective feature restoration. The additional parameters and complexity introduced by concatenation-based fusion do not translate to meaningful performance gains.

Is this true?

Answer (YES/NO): NO